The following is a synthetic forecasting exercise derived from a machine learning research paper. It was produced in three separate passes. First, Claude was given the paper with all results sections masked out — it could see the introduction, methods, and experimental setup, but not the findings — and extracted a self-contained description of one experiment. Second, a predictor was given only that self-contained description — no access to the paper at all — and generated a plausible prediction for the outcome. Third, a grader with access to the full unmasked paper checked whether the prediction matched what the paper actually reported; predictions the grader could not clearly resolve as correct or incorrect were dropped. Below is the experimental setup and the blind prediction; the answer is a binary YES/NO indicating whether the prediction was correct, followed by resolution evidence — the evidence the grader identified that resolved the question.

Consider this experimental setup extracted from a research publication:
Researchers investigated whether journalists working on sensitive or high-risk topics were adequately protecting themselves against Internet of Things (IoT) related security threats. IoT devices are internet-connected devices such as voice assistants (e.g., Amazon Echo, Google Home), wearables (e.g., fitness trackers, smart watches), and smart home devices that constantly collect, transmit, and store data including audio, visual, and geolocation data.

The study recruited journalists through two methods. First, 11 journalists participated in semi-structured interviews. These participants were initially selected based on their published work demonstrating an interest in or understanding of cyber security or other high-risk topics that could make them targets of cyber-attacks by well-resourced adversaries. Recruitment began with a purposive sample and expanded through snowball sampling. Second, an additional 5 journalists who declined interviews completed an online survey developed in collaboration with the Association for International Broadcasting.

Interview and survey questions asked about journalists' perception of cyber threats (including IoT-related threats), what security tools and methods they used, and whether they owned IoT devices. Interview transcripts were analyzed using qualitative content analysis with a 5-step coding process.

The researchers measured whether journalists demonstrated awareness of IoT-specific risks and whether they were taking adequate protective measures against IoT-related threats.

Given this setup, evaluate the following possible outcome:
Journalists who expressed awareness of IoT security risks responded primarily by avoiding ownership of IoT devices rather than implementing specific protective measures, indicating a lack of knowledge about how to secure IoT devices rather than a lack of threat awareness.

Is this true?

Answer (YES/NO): NO